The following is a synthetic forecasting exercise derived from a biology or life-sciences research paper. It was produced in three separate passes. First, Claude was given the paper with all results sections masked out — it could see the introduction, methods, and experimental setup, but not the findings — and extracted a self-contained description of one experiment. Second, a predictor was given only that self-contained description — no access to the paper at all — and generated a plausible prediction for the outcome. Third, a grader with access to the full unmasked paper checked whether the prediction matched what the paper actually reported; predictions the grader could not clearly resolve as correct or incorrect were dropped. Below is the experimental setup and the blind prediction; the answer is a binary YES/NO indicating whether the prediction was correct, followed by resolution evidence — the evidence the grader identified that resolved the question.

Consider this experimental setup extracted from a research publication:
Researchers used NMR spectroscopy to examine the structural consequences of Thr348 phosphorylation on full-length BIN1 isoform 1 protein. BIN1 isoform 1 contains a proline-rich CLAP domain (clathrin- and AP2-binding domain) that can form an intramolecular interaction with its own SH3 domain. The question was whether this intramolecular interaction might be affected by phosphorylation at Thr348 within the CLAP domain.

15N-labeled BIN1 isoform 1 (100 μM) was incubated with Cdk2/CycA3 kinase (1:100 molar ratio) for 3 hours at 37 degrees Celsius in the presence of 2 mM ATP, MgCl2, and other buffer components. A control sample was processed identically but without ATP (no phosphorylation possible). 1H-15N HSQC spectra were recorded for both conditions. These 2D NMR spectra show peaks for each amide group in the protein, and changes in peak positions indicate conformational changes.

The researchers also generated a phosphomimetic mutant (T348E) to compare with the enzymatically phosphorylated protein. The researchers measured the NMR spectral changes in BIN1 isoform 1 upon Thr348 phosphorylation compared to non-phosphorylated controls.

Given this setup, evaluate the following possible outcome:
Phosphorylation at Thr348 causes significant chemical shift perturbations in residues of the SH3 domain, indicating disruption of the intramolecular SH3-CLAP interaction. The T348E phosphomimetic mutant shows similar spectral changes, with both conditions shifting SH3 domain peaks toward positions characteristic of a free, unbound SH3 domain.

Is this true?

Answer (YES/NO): NO